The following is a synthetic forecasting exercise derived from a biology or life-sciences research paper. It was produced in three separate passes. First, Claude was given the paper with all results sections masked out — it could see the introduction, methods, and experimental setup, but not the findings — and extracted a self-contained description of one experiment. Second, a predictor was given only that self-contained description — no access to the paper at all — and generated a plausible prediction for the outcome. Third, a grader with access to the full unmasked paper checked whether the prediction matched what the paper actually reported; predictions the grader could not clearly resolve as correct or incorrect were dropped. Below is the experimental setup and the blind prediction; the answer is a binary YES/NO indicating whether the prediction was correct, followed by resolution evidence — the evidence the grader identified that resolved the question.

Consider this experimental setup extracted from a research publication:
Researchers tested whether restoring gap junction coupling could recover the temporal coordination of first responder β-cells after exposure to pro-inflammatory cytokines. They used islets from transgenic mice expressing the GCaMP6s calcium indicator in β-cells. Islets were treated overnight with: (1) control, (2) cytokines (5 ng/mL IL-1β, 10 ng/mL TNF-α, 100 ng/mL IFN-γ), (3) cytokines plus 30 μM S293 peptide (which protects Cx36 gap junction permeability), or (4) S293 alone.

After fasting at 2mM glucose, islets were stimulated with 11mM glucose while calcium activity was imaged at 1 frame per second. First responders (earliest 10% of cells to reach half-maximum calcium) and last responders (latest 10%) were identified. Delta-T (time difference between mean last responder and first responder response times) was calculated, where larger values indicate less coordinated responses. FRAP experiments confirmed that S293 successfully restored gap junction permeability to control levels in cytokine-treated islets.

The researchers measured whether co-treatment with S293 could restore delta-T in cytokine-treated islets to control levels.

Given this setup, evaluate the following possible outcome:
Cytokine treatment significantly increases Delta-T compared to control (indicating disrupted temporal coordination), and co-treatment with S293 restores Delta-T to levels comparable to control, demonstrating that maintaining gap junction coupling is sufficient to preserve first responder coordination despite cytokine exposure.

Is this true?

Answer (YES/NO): NO